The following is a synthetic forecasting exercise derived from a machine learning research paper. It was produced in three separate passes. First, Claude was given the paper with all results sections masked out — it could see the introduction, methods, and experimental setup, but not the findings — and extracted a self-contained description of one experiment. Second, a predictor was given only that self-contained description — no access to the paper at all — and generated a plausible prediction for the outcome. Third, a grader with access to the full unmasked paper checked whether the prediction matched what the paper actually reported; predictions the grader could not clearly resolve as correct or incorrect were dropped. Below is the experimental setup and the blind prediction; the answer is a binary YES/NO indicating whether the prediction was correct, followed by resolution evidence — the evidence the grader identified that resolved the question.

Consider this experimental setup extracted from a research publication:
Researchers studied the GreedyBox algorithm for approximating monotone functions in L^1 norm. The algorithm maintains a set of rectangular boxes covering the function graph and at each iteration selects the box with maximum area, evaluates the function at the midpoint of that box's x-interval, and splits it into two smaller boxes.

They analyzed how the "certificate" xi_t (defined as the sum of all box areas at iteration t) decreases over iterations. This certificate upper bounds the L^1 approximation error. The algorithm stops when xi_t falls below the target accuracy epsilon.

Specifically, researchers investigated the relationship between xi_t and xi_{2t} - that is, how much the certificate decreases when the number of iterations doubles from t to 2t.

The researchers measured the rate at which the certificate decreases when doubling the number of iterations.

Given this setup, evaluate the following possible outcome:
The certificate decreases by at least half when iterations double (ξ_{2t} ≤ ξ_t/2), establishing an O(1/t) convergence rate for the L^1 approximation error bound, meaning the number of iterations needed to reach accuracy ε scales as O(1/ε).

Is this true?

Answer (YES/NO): YES